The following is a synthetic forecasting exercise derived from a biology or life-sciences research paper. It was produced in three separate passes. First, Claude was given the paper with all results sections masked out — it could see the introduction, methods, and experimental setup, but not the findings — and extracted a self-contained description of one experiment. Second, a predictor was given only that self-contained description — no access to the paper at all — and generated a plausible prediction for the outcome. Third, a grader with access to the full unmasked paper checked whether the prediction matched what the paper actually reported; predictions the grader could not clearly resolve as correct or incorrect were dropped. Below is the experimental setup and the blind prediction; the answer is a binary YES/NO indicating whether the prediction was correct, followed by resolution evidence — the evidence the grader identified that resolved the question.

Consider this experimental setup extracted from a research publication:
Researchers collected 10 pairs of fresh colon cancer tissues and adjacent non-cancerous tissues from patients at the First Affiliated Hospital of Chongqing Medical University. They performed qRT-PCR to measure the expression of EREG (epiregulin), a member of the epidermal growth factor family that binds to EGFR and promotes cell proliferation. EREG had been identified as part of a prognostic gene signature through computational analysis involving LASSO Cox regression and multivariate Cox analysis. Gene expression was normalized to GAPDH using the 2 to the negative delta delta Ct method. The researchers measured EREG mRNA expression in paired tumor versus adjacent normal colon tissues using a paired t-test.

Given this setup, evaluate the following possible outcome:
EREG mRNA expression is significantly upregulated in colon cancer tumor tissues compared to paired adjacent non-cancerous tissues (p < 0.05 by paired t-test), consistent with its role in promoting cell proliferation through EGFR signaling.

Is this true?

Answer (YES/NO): YES